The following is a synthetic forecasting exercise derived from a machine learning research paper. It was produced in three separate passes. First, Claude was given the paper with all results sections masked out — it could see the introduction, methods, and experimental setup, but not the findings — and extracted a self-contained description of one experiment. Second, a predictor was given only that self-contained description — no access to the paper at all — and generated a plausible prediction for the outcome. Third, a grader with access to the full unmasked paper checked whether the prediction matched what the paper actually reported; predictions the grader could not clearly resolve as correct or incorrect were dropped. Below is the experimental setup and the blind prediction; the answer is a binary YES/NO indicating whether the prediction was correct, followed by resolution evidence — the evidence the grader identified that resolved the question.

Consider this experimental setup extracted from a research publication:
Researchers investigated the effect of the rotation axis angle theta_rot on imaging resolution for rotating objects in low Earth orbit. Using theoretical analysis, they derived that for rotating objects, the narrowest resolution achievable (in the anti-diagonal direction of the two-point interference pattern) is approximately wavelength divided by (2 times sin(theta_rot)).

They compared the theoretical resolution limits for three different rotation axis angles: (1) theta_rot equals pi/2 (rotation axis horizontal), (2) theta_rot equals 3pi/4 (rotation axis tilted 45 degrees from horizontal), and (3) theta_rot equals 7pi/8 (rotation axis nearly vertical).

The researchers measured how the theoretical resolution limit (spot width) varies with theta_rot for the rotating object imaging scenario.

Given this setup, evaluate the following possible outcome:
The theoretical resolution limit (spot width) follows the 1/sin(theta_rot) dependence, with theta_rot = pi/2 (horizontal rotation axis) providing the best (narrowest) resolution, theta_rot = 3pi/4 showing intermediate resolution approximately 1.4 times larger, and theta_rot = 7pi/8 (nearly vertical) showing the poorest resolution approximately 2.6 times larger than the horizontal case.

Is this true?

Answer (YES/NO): YES